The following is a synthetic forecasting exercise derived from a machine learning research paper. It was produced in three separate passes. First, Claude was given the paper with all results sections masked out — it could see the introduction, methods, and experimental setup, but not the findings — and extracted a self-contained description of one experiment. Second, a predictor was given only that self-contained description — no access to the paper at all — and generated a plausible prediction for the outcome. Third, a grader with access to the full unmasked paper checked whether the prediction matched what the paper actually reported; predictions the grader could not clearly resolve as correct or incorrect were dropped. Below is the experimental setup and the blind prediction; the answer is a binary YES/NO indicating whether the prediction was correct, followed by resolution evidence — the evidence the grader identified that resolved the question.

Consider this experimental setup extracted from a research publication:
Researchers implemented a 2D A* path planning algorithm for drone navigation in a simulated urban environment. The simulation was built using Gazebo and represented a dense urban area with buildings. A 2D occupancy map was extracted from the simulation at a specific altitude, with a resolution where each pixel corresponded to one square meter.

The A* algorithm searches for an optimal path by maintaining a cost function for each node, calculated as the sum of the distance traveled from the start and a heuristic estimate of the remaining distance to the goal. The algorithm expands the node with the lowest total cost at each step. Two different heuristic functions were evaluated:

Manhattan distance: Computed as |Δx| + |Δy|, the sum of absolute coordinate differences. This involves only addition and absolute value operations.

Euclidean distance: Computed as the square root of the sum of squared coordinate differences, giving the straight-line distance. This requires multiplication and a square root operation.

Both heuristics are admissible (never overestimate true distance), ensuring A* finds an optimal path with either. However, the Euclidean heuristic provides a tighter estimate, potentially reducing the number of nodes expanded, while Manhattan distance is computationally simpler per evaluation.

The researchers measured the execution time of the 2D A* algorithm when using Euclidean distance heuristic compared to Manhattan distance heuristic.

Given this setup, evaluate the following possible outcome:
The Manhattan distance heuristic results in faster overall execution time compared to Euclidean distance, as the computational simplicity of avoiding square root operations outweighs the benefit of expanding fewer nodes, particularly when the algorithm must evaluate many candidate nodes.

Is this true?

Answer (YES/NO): YES